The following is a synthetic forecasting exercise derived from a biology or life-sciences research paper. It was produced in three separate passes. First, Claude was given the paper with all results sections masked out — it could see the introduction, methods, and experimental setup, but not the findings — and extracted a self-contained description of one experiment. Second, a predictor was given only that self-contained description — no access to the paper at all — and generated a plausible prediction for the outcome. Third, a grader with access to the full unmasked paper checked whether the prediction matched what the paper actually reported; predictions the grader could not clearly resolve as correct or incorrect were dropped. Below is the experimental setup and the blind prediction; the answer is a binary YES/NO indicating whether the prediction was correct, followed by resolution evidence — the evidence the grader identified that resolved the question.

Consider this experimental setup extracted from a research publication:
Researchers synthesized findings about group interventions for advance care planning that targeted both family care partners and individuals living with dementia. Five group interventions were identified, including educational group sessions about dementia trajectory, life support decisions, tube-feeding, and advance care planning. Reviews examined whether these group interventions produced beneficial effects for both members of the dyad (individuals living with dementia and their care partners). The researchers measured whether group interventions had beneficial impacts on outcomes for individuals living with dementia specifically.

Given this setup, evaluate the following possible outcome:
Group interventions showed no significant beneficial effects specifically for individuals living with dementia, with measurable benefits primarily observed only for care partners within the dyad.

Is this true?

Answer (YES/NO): YES